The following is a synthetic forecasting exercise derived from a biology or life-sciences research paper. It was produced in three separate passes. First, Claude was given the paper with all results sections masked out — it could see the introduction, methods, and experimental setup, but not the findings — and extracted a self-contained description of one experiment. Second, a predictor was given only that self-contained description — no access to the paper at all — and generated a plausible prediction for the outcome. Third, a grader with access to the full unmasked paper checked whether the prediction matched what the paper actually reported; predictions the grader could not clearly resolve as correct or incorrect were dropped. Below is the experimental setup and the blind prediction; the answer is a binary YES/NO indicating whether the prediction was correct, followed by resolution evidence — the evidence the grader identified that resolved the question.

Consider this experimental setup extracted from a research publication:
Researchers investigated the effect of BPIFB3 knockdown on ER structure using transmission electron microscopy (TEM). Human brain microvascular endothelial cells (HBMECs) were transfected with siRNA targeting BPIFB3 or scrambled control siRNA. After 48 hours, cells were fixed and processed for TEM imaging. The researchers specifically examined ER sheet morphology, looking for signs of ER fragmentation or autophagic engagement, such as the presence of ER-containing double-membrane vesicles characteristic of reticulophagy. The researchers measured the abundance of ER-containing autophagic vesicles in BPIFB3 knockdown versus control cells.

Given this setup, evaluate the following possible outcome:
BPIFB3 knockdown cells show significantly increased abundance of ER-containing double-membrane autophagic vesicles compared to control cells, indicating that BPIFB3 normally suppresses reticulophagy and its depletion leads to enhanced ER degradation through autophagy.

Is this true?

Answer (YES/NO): YES